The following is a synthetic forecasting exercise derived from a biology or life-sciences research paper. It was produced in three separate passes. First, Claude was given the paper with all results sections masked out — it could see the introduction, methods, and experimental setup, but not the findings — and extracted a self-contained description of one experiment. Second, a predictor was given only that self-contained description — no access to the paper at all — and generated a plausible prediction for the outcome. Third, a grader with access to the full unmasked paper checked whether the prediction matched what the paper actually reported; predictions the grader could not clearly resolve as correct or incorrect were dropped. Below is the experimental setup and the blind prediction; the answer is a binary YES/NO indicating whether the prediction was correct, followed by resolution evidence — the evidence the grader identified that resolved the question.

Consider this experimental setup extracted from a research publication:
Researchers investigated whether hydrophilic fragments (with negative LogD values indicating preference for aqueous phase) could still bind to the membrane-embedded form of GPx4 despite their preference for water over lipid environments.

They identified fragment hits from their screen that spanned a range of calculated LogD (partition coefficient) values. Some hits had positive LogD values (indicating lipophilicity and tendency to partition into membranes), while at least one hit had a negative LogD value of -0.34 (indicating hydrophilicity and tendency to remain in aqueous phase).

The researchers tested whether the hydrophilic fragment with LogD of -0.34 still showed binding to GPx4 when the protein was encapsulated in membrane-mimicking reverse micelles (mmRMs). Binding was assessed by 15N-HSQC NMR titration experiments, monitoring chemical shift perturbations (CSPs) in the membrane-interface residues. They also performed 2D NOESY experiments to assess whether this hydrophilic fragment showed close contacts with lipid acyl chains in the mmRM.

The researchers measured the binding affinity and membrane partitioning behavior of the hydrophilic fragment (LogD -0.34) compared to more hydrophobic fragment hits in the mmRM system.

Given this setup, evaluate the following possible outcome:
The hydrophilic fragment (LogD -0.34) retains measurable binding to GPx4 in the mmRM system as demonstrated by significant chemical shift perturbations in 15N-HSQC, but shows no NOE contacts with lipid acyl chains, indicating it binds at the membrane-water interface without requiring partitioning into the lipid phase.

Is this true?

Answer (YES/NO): NO